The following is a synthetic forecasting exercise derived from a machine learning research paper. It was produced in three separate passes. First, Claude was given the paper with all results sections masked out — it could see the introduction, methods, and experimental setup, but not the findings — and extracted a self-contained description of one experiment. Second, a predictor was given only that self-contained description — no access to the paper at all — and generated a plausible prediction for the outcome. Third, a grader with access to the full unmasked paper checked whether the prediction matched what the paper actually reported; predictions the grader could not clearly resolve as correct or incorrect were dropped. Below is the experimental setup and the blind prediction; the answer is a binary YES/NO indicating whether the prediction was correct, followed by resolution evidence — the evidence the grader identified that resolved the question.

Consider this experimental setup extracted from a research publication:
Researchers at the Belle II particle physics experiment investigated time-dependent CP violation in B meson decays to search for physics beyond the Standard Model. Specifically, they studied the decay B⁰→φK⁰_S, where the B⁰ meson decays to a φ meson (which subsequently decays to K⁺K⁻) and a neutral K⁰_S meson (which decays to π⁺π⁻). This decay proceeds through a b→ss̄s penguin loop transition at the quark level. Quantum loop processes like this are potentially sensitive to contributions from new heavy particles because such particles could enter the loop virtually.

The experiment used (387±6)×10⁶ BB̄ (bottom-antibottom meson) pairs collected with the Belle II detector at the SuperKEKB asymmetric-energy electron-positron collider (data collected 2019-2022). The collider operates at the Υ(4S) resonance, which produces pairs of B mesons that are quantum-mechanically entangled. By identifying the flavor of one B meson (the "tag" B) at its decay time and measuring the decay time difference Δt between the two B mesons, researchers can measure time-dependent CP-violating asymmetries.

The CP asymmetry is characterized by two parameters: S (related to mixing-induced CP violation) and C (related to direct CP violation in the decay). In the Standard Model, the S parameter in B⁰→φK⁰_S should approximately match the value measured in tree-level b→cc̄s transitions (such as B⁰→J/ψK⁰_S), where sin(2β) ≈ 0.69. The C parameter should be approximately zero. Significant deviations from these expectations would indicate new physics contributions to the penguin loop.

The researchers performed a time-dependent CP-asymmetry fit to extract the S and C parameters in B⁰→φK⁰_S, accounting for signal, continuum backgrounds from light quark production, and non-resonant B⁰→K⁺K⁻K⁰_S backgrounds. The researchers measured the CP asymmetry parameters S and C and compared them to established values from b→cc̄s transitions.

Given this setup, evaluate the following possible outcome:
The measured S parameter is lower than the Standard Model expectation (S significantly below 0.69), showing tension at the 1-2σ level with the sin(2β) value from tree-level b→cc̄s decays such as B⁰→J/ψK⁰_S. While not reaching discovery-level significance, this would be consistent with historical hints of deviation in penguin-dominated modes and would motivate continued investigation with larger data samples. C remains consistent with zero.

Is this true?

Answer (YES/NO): NO